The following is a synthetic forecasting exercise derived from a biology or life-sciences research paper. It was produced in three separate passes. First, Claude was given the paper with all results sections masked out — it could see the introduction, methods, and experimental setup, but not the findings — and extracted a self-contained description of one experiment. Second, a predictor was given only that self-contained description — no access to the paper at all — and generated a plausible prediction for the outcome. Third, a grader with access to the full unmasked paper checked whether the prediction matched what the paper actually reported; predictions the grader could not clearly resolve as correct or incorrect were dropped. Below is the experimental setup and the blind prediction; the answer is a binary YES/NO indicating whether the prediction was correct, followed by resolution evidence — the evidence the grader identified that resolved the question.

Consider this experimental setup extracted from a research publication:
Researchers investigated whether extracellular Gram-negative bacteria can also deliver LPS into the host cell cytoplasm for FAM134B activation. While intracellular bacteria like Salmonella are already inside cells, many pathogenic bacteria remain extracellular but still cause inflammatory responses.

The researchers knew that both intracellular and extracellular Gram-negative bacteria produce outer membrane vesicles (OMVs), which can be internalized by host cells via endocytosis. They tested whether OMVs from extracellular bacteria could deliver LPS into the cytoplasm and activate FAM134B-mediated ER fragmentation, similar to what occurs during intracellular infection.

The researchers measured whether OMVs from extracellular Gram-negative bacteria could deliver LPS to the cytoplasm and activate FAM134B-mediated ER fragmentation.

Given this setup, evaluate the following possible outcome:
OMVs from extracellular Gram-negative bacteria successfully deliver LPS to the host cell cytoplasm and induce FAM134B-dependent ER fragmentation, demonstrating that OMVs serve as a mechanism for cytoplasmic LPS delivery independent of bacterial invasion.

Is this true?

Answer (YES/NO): YES